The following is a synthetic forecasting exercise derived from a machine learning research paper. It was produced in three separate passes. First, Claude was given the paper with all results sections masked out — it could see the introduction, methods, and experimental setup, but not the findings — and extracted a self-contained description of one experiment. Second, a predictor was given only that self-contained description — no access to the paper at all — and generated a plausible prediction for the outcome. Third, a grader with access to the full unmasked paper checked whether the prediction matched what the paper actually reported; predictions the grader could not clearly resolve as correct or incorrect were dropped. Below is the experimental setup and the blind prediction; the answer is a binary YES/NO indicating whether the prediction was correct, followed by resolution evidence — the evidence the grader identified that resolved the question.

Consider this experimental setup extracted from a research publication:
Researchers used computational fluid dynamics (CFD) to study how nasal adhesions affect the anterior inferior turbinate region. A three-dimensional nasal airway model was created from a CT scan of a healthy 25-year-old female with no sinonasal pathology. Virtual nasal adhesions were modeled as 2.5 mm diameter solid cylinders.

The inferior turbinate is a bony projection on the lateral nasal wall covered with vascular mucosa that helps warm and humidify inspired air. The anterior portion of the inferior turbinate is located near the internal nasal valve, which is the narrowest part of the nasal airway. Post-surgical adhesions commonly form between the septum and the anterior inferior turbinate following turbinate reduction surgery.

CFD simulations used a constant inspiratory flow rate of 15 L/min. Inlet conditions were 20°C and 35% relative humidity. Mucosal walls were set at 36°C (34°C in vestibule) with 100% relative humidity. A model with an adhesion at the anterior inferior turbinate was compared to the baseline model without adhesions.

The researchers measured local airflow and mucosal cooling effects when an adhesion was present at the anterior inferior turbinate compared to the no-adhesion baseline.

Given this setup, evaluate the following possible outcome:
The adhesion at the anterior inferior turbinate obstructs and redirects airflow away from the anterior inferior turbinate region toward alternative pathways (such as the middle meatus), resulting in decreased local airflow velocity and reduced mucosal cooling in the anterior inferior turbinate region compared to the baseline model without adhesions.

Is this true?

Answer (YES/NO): YES